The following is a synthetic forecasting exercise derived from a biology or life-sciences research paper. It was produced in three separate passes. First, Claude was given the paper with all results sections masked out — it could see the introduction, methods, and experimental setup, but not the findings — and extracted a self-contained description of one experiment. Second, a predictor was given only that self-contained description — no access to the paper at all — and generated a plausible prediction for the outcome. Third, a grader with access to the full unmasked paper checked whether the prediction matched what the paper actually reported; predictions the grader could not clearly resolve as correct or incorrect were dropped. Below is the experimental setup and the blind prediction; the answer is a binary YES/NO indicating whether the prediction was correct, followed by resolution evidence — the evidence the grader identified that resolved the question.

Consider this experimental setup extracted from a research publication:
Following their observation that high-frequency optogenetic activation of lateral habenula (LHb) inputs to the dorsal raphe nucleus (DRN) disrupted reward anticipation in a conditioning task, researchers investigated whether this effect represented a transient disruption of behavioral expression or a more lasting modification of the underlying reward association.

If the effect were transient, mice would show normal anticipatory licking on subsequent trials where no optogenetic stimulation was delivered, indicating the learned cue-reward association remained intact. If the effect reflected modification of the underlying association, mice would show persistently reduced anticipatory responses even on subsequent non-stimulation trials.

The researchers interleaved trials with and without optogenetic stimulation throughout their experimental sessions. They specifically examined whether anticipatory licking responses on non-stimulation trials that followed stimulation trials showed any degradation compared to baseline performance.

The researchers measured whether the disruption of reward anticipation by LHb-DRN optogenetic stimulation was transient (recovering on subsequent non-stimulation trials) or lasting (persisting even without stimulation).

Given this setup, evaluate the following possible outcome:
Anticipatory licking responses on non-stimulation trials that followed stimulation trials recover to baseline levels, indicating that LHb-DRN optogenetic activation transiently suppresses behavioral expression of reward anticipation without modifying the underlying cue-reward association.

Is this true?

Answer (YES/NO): YES